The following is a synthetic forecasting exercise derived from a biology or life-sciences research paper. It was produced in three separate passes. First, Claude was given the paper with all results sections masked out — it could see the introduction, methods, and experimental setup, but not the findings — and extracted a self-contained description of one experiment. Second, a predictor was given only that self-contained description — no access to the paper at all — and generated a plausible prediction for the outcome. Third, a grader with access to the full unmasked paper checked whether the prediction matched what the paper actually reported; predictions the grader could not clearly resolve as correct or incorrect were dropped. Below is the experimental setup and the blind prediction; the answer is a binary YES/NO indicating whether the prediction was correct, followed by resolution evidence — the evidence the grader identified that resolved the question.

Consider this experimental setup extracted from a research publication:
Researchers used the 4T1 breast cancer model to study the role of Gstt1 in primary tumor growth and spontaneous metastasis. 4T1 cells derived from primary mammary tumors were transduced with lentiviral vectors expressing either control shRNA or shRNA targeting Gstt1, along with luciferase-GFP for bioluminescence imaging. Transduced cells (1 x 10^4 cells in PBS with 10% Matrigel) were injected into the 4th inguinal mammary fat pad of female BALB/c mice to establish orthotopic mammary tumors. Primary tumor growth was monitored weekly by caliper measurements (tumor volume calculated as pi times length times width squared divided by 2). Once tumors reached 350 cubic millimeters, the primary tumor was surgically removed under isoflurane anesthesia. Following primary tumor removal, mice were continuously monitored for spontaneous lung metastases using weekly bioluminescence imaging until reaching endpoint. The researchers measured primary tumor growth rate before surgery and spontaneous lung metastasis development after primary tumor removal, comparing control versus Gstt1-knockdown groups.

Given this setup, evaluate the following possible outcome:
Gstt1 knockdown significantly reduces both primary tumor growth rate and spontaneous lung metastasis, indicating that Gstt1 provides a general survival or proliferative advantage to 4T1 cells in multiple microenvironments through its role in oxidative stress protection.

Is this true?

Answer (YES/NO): NO